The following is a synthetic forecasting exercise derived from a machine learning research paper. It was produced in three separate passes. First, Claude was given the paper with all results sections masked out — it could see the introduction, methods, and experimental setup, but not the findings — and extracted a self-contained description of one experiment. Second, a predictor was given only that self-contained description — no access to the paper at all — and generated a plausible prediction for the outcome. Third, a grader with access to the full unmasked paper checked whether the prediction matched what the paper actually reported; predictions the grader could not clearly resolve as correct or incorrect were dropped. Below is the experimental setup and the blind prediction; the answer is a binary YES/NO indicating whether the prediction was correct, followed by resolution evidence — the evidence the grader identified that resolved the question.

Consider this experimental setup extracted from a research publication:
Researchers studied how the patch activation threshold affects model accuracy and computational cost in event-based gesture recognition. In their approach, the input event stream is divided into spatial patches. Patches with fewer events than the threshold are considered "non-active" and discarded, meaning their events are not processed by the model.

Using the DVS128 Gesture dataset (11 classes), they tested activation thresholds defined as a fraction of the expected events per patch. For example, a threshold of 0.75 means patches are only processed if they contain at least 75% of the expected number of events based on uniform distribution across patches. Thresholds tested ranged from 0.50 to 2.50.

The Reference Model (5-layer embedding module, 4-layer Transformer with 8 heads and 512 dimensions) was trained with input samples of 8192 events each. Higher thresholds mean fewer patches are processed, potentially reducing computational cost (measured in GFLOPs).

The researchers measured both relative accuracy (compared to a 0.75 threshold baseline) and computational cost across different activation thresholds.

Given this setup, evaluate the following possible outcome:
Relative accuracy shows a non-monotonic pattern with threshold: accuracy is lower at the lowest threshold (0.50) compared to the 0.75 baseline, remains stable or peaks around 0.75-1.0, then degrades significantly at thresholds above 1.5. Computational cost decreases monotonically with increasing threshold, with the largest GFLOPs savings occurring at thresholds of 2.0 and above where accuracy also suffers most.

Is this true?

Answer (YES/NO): NO